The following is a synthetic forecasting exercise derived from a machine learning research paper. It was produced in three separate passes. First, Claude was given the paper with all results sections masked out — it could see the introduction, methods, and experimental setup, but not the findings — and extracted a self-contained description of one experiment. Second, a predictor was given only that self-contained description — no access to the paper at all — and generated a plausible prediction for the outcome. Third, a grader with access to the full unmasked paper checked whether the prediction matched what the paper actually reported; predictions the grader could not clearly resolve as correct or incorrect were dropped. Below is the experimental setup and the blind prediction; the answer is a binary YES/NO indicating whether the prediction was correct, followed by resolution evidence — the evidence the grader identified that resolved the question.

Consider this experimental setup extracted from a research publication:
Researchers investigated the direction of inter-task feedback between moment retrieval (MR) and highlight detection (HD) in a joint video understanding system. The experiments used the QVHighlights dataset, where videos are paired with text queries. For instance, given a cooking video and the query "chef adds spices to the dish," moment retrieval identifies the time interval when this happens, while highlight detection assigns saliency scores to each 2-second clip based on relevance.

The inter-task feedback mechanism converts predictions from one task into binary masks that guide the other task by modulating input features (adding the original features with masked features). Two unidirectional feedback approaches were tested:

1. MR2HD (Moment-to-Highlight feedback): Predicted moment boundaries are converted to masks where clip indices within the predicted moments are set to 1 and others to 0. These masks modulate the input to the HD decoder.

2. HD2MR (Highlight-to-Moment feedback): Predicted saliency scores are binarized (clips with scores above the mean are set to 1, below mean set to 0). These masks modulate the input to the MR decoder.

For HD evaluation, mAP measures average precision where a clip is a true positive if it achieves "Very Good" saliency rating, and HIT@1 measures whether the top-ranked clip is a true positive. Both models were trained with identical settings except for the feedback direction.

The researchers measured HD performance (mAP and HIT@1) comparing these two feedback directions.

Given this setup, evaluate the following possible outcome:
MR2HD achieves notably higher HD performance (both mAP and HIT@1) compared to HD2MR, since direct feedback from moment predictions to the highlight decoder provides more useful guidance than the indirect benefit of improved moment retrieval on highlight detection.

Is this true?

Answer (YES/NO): NO